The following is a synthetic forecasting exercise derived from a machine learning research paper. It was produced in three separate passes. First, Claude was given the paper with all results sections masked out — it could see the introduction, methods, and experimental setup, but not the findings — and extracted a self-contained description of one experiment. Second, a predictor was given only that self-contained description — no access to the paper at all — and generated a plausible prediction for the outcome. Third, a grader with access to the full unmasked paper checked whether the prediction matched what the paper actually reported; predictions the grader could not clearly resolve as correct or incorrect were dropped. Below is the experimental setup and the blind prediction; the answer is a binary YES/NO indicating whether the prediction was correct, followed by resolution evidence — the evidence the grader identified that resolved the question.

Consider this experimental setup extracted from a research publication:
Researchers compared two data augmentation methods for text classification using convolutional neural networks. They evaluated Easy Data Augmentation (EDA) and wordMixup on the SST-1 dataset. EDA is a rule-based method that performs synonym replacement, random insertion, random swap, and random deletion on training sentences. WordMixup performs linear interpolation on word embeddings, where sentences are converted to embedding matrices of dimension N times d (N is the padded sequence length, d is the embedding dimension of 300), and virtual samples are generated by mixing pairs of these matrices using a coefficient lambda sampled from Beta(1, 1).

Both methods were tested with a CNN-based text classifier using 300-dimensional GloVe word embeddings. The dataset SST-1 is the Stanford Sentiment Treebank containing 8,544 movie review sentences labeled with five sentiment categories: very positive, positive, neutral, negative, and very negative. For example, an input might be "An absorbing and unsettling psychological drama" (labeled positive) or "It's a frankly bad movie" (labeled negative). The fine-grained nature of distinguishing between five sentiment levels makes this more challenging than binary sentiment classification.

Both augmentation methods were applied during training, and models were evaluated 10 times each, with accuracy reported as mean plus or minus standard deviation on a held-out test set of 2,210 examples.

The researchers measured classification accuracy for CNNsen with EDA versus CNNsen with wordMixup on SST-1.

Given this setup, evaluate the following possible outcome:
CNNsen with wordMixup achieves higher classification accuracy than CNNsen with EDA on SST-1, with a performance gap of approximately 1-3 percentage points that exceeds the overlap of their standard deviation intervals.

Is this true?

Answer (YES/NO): YES